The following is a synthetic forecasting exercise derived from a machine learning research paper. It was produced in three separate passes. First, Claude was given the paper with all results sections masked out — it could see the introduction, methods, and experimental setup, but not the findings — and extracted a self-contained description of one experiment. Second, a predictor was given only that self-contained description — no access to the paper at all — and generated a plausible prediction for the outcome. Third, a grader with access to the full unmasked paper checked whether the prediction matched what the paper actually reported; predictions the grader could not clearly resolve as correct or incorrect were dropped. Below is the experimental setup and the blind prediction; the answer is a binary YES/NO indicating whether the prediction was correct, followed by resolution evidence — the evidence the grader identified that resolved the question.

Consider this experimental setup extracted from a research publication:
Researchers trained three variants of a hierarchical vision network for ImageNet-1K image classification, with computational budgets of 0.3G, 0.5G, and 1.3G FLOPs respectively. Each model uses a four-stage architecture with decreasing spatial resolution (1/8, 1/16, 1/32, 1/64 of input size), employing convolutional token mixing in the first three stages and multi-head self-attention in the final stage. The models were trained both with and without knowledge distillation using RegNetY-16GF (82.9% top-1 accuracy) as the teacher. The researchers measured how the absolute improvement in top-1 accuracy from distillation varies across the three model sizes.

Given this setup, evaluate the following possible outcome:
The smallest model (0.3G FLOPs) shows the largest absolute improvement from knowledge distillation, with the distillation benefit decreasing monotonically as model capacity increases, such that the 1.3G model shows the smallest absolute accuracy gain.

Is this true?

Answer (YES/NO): NO